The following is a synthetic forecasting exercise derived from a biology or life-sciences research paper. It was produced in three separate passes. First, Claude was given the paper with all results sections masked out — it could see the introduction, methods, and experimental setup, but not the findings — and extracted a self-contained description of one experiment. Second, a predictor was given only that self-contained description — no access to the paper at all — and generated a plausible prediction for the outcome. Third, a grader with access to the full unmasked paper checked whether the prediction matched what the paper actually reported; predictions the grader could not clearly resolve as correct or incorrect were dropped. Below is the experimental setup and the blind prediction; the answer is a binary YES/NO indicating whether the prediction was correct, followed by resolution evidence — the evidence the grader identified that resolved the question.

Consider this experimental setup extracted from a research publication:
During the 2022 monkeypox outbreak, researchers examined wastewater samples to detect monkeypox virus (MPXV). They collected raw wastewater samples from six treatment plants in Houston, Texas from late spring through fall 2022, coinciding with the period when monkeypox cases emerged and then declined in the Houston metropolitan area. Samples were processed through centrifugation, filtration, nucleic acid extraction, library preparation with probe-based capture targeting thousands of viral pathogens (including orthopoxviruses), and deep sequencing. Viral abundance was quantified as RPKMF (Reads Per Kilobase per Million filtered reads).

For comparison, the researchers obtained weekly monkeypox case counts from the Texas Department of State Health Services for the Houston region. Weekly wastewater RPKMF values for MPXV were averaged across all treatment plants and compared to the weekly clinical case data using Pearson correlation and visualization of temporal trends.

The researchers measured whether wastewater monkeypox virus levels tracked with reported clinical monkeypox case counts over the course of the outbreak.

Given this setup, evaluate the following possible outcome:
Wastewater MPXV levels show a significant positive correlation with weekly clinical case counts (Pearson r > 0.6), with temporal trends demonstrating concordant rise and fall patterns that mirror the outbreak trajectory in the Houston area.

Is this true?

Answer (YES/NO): NO